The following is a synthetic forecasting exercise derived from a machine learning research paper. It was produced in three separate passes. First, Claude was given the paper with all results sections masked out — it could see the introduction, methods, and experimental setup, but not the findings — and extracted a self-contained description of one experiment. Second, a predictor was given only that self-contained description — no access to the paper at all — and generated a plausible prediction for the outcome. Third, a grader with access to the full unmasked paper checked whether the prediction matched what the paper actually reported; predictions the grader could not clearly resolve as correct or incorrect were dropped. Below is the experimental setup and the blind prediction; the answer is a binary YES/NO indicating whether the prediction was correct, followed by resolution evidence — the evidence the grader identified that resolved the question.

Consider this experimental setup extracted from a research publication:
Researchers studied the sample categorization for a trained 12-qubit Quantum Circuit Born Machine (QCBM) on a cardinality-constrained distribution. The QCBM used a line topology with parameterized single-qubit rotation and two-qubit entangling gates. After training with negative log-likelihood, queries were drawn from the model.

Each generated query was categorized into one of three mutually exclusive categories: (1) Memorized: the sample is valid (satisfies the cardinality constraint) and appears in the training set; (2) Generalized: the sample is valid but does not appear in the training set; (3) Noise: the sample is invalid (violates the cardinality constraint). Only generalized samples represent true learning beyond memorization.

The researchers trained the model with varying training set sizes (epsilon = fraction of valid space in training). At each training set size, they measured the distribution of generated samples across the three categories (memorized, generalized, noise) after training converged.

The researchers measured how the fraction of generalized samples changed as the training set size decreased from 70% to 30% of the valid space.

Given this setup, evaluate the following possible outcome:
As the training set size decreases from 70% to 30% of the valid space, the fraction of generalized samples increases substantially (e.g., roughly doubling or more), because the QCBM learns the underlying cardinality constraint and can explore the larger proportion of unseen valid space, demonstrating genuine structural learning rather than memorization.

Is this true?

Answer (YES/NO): YES